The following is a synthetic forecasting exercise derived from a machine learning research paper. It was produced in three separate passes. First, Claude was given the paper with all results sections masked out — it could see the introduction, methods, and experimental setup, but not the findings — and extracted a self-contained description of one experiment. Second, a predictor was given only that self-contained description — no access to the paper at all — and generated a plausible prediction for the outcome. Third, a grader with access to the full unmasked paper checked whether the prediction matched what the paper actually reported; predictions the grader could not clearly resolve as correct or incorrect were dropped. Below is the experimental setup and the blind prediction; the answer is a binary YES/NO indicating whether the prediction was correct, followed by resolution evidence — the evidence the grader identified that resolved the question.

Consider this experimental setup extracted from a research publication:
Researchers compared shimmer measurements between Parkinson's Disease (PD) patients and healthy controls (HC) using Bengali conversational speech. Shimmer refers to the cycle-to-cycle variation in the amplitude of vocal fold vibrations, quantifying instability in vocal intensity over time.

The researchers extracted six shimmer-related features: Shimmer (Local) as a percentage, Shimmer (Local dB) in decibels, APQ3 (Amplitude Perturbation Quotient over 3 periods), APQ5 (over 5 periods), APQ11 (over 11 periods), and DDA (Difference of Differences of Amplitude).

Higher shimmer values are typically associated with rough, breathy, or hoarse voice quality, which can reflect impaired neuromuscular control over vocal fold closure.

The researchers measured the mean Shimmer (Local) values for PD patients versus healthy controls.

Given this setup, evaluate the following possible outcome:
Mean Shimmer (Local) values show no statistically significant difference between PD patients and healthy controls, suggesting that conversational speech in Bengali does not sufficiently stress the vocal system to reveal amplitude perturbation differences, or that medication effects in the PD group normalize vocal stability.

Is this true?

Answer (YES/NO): NO